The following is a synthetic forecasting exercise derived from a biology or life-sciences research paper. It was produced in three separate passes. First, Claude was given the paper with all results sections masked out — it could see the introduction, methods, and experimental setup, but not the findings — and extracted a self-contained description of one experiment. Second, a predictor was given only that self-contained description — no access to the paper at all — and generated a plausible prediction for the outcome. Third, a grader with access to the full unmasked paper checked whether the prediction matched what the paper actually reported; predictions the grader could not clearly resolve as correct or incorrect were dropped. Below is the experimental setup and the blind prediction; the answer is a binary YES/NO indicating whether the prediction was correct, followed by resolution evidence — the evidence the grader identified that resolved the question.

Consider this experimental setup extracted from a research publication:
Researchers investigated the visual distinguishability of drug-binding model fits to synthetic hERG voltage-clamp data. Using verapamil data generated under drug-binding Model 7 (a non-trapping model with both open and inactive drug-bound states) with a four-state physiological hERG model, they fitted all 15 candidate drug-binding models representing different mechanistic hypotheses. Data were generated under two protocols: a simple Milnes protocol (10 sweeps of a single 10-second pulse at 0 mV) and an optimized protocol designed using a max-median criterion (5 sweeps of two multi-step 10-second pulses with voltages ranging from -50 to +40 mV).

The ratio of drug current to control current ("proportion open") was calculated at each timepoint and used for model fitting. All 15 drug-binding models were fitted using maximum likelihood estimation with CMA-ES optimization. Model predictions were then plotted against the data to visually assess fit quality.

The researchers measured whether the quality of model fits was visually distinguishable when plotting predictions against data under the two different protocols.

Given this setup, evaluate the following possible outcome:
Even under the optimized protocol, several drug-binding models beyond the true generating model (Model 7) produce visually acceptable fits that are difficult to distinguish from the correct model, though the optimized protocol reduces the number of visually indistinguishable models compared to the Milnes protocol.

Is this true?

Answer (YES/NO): NO